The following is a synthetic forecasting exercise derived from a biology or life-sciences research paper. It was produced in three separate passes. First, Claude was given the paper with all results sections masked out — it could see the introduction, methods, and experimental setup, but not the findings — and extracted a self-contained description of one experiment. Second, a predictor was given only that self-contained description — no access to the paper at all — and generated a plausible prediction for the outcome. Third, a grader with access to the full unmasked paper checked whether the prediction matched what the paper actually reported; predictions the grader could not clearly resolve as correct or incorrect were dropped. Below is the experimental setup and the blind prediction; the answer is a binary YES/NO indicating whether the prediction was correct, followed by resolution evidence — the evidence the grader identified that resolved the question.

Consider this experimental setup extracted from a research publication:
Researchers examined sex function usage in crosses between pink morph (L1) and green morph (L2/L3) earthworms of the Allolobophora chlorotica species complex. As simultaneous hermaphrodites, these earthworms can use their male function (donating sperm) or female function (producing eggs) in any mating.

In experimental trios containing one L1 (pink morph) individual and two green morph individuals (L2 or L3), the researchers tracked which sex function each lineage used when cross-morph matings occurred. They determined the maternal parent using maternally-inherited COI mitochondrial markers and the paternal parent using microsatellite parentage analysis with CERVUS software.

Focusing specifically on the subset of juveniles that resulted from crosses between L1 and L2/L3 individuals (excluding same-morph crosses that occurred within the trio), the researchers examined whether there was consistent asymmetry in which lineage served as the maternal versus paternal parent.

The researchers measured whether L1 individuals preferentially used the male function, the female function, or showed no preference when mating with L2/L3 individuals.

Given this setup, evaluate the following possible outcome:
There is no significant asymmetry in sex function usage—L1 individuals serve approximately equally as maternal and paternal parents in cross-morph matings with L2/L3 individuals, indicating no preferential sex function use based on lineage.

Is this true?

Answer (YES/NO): NO